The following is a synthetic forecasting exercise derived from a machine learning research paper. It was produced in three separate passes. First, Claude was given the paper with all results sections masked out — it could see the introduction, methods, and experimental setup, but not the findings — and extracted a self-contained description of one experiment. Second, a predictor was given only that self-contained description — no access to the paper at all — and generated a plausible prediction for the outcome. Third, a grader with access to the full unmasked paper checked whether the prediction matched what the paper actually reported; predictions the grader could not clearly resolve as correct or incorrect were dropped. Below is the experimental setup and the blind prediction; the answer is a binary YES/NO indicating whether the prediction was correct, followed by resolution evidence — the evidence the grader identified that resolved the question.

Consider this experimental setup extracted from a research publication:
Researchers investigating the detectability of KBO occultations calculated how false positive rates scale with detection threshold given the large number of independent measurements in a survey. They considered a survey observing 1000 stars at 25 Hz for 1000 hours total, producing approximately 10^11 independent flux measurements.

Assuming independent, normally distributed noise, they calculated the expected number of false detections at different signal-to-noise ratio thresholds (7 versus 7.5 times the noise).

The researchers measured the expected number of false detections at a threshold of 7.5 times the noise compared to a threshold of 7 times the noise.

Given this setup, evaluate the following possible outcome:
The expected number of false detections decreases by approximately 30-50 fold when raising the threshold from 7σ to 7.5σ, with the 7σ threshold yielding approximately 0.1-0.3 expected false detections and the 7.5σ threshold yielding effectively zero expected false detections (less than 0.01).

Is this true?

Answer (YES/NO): YES